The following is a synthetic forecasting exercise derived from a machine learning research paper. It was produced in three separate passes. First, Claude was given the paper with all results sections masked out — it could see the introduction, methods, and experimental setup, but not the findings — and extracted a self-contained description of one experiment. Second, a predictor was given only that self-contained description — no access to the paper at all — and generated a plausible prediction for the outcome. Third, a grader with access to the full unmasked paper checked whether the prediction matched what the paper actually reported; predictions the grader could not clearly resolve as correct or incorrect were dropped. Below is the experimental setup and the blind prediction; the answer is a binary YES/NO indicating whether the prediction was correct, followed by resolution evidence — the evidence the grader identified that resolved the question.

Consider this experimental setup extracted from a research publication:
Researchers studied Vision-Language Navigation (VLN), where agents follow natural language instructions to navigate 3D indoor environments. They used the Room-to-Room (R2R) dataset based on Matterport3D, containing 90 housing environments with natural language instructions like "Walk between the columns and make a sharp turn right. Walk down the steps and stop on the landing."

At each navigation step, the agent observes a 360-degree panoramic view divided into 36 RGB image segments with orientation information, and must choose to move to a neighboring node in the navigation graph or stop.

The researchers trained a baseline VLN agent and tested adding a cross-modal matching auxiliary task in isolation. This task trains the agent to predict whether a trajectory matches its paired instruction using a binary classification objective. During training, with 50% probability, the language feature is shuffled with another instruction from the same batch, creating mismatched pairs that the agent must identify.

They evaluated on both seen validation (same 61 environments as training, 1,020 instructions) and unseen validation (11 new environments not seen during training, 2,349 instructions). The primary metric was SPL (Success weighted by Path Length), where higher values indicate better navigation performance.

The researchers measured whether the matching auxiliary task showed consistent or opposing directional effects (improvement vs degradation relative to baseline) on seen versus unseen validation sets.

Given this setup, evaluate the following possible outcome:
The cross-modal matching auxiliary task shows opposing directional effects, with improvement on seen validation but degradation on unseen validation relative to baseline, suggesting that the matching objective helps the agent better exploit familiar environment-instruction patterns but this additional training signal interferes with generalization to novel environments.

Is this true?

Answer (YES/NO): NO